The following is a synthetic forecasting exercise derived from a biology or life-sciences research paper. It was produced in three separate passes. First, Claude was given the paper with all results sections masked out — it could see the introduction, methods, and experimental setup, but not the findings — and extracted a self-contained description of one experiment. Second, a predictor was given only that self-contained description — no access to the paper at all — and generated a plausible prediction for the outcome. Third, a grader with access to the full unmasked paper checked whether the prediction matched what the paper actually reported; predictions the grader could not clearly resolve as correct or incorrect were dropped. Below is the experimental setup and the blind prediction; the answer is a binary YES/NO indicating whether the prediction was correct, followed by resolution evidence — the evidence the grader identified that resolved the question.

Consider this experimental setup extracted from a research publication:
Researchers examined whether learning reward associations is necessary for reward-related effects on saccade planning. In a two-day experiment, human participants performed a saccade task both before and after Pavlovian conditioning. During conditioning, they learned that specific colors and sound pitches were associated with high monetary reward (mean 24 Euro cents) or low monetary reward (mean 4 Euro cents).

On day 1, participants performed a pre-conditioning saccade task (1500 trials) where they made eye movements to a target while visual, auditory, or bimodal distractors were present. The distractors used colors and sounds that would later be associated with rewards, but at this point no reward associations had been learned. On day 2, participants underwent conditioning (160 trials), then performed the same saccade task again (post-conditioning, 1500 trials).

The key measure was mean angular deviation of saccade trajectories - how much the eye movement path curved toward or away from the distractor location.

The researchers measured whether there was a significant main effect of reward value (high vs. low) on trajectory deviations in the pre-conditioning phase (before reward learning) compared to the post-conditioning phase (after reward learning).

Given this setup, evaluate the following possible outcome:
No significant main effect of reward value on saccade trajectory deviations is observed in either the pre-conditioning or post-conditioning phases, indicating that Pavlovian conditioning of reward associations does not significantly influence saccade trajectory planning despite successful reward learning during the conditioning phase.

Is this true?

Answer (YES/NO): NO